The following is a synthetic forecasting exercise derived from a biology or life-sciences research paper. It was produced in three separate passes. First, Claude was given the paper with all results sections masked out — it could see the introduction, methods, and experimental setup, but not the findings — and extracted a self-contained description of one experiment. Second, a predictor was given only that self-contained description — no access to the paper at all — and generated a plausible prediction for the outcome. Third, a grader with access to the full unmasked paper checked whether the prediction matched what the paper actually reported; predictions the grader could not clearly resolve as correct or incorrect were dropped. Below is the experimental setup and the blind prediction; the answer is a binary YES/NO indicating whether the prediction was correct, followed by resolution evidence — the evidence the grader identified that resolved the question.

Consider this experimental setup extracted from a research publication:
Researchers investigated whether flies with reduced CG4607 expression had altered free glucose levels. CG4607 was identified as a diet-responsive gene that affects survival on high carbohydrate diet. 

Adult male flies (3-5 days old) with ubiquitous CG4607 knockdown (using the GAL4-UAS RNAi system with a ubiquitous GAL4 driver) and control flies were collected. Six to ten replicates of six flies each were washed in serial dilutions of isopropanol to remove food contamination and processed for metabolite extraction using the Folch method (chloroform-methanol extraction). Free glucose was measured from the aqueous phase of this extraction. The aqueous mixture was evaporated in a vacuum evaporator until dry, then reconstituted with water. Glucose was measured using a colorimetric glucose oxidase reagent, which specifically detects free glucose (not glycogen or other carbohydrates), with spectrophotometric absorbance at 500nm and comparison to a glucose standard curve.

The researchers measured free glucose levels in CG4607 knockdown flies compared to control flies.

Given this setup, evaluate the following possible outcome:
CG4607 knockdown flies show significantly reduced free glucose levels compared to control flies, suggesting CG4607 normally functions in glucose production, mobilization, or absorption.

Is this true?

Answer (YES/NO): NO